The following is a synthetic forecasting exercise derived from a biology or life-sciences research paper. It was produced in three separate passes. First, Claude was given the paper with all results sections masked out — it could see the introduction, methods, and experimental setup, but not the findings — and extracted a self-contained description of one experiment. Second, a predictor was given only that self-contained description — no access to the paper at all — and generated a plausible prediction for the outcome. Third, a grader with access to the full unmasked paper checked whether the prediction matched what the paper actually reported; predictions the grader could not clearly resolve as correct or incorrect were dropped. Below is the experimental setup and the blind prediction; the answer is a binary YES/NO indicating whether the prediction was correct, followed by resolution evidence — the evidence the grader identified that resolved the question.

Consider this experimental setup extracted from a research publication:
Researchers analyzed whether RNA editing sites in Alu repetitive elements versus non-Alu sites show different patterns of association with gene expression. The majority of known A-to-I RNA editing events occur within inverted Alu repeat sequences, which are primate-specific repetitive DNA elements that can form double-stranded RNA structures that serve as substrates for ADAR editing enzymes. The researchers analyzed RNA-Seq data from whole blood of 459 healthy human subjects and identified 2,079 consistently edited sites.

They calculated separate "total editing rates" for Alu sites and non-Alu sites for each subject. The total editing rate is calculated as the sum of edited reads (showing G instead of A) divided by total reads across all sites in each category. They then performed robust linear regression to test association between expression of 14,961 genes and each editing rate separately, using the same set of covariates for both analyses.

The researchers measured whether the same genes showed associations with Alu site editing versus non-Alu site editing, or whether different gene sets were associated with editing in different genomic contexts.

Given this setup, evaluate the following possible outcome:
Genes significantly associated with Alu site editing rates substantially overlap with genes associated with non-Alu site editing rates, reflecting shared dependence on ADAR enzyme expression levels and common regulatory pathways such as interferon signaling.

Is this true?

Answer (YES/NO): YES